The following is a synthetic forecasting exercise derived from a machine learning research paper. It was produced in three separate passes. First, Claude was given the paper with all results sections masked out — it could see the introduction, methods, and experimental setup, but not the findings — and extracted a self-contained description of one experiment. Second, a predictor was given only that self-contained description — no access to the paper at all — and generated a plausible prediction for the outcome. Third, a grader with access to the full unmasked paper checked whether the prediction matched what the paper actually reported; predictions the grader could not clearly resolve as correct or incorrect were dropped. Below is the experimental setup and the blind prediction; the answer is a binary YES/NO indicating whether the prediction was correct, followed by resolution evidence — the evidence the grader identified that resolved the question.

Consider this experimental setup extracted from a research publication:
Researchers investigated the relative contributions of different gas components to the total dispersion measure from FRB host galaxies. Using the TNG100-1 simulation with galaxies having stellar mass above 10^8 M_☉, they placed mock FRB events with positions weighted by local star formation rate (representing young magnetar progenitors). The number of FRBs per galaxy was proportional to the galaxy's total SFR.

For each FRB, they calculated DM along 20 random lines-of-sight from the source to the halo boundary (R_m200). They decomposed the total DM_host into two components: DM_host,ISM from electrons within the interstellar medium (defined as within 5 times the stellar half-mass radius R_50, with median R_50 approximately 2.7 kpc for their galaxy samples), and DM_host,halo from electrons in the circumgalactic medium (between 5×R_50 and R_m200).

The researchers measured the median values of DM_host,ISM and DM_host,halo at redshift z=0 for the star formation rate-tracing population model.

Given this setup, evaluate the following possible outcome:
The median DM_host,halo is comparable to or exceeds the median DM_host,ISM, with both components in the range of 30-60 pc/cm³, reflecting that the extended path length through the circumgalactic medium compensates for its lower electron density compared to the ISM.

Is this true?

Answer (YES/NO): NO